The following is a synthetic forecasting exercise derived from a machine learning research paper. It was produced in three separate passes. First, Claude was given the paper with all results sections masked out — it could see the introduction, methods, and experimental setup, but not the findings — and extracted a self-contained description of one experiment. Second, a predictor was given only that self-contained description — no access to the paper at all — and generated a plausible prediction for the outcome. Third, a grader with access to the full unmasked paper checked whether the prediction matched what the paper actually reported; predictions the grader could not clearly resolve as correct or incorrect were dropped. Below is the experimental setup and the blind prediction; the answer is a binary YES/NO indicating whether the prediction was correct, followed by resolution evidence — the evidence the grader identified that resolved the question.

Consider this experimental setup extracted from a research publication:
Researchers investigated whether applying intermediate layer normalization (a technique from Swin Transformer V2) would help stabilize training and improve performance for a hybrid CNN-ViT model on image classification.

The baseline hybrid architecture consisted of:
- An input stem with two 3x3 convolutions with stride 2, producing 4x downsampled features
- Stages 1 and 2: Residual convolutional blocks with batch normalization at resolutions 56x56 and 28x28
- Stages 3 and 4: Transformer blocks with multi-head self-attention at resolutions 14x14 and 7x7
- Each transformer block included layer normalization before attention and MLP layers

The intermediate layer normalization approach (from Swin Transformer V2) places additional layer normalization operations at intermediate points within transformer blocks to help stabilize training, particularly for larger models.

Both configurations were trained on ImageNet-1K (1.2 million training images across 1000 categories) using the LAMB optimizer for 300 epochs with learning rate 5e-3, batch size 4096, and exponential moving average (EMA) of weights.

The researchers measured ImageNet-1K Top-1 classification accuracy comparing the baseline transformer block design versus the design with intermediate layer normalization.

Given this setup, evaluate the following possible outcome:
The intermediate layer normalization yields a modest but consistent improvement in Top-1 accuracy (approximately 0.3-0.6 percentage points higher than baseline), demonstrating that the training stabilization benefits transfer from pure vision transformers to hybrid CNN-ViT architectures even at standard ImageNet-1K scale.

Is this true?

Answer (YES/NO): NO